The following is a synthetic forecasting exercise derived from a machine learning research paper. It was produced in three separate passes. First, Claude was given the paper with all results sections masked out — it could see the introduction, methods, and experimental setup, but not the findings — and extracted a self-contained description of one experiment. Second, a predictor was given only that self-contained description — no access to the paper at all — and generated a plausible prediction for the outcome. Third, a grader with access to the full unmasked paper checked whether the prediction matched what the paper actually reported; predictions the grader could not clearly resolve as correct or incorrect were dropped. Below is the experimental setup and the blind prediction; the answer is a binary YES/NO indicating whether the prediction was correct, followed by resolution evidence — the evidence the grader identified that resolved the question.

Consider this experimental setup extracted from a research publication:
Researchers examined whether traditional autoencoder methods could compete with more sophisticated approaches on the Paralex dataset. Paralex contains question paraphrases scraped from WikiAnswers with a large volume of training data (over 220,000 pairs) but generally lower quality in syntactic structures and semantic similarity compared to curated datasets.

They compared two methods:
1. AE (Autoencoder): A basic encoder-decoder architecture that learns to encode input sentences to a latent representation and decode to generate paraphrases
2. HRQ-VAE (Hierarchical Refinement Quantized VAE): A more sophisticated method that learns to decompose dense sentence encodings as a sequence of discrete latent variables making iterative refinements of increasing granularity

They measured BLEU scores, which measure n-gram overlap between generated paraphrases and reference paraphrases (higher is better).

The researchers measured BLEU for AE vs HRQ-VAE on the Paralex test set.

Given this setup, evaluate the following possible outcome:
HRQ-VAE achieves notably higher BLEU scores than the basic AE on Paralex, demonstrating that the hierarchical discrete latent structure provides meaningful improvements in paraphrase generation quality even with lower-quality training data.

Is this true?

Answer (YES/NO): NO